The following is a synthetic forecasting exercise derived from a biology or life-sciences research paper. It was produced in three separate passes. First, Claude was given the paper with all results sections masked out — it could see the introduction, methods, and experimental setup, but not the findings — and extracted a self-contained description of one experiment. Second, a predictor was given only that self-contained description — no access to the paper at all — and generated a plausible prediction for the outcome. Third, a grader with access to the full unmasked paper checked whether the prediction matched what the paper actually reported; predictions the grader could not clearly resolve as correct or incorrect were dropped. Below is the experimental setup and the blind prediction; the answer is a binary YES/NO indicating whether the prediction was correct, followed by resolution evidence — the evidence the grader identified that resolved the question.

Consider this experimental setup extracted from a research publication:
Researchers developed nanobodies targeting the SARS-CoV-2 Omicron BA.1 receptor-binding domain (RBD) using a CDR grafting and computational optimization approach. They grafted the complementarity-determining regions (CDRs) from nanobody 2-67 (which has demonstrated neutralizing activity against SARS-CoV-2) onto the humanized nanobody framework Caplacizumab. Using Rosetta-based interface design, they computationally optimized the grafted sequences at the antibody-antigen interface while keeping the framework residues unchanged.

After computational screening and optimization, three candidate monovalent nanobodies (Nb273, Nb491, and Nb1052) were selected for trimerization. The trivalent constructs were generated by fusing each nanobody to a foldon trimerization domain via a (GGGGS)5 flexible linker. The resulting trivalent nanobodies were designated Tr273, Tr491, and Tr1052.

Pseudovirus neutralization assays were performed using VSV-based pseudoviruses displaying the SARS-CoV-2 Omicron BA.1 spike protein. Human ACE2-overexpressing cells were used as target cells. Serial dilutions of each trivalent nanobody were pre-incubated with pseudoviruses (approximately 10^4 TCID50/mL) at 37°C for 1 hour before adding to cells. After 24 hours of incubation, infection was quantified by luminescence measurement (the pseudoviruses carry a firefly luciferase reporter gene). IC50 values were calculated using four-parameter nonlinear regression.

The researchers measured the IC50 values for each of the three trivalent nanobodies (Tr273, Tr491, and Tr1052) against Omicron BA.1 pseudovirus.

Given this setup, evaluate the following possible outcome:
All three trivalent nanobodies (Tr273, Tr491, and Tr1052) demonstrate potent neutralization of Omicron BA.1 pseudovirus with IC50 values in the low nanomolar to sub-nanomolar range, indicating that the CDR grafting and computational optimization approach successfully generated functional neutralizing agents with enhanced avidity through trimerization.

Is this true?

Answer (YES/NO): YES